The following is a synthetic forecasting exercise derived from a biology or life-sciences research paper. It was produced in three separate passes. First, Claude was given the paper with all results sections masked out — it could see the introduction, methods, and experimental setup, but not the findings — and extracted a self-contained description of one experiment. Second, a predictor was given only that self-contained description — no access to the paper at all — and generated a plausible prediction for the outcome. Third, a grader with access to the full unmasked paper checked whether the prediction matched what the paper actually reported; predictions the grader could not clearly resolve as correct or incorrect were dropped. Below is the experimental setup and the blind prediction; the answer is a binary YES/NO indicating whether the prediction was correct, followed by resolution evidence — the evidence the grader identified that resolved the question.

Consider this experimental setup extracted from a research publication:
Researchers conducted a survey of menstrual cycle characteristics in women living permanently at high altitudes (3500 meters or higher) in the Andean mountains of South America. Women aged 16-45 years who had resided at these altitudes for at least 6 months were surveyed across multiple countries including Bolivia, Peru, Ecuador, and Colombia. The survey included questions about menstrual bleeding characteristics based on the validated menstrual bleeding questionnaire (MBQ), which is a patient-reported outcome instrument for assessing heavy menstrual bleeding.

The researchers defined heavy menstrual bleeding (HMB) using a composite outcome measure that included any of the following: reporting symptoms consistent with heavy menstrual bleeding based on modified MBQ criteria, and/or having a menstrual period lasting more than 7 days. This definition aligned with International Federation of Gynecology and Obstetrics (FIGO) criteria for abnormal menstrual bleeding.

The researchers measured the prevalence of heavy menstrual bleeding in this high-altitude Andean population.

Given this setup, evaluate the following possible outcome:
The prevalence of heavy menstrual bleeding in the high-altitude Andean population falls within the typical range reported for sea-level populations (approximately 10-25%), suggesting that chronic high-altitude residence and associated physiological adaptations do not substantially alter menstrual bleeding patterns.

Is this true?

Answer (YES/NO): NO